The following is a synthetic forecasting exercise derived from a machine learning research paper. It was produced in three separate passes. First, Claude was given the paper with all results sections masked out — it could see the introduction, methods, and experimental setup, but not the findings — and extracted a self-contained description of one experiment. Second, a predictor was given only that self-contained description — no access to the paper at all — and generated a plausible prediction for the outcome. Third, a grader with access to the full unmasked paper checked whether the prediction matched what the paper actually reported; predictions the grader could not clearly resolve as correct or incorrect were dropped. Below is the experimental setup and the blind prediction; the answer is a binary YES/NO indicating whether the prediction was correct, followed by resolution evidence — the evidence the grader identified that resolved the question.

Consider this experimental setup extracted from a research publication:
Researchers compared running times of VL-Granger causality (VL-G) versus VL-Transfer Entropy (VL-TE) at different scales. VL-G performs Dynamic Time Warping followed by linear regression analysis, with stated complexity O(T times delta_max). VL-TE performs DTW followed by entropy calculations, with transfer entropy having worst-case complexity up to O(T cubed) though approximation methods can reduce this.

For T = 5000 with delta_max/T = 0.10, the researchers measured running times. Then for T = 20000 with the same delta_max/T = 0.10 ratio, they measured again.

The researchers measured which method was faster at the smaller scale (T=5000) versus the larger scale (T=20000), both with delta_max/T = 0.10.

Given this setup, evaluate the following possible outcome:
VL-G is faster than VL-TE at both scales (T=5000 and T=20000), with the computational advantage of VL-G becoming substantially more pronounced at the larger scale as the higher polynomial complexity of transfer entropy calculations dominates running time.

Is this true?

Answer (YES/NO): NO